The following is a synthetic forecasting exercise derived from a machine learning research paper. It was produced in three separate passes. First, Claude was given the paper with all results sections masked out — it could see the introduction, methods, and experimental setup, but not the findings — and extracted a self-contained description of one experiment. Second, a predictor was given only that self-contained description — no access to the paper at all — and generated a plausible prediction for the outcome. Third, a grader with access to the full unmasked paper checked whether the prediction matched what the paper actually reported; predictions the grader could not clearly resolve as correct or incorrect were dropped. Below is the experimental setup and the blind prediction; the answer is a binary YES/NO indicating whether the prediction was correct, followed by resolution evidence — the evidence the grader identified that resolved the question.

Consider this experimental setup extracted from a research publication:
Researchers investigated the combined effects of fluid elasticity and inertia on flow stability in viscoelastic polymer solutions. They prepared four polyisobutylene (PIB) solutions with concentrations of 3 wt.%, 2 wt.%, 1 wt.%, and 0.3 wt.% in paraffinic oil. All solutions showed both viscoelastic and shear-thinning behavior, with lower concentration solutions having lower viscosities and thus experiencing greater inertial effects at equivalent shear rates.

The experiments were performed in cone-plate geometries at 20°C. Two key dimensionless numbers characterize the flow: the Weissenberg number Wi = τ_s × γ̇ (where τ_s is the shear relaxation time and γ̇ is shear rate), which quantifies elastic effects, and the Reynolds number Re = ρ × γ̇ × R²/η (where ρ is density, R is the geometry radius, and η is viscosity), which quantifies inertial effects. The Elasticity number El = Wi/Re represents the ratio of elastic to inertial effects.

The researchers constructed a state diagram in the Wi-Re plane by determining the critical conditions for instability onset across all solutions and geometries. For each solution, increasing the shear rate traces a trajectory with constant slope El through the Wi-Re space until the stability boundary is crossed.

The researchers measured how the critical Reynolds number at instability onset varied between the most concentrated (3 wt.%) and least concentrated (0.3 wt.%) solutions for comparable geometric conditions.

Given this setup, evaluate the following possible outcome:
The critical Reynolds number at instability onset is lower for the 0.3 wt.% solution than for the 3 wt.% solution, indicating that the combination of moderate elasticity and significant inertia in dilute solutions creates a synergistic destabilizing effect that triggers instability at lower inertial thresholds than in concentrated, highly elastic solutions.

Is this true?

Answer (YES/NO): NO